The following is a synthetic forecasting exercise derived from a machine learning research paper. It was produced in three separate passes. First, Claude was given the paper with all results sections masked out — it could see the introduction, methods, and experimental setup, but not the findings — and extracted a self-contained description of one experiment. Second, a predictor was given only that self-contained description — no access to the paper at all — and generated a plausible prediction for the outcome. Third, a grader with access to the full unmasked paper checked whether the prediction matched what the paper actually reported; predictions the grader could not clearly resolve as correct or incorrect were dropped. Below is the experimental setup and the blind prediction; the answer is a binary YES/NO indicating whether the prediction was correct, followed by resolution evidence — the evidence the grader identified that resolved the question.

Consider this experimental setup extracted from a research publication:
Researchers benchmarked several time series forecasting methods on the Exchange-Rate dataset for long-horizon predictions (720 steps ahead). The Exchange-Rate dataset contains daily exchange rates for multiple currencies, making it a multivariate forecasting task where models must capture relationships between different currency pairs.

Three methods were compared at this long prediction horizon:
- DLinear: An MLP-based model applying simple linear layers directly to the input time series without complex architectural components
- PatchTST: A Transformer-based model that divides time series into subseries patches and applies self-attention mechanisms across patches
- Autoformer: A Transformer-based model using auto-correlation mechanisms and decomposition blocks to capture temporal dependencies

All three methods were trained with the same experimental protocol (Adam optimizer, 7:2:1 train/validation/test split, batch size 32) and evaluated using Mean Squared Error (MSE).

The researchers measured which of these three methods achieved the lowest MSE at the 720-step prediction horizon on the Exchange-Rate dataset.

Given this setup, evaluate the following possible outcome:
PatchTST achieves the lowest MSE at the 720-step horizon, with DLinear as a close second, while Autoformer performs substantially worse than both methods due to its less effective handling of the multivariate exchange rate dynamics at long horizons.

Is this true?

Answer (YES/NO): NO